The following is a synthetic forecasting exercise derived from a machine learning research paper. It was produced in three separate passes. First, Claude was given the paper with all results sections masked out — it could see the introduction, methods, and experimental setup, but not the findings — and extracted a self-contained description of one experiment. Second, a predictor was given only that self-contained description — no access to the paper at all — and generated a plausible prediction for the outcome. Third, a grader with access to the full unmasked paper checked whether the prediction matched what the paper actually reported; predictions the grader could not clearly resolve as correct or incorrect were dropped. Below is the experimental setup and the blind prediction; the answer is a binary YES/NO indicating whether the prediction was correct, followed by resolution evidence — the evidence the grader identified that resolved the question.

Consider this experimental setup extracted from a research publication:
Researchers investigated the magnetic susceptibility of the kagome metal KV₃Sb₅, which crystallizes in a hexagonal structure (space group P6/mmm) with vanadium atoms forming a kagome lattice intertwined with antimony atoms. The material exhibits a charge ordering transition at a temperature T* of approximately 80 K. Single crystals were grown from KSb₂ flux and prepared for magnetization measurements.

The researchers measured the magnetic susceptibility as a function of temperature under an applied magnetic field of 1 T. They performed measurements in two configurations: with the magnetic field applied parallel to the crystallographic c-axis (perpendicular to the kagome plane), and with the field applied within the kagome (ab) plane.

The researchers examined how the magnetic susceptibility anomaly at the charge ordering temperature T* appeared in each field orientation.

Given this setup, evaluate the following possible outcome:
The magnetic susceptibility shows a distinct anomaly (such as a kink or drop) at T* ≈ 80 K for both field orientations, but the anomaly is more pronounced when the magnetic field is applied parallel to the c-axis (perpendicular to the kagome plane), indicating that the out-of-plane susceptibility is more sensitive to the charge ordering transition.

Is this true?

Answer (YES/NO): NO